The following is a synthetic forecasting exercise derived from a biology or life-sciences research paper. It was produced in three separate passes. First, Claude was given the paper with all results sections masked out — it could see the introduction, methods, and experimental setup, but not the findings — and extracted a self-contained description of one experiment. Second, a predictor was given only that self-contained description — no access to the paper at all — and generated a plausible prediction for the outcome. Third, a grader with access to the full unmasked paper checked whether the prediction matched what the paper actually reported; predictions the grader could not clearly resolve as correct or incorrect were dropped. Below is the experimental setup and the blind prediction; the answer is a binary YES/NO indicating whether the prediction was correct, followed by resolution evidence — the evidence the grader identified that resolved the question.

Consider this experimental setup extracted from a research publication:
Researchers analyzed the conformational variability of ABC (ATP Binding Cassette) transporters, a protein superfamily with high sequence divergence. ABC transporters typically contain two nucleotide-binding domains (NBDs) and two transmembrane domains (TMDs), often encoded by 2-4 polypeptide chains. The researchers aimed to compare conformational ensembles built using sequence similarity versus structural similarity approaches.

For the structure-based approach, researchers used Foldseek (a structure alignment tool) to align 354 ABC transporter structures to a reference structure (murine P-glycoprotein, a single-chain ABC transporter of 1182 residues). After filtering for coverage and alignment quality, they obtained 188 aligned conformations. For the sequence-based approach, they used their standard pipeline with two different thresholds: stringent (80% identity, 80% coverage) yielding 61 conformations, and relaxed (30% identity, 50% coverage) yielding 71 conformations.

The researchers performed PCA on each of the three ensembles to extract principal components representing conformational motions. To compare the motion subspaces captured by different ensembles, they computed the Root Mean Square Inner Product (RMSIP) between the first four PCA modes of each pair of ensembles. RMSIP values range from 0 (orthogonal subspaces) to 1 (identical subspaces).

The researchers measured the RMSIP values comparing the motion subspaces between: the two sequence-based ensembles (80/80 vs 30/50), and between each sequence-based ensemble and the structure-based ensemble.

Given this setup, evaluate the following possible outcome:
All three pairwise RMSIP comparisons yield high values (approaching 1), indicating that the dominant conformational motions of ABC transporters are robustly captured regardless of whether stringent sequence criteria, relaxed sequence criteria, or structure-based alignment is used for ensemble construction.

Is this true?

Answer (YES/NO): NO